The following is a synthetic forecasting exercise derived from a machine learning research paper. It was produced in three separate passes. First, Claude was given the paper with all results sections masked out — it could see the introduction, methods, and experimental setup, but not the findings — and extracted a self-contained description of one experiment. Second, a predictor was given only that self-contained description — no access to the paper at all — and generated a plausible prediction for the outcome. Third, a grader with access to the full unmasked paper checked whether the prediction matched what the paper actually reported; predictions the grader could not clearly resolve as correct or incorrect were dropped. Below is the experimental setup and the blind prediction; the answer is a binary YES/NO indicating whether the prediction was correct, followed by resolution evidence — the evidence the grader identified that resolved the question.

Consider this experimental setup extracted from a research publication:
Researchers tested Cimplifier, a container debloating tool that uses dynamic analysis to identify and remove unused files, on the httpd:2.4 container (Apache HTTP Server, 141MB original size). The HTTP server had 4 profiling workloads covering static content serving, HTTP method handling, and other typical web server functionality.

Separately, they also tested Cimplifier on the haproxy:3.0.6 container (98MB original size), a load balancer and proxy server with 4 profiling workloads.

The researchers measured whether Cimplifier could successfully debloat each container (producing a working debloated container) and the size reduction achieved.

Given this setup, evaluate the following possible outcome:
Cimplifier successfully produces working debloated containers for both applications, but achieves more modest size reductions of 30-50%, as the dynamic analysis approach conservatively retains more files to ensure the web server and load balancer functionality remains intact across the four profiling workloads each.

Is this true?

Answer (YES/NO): NO